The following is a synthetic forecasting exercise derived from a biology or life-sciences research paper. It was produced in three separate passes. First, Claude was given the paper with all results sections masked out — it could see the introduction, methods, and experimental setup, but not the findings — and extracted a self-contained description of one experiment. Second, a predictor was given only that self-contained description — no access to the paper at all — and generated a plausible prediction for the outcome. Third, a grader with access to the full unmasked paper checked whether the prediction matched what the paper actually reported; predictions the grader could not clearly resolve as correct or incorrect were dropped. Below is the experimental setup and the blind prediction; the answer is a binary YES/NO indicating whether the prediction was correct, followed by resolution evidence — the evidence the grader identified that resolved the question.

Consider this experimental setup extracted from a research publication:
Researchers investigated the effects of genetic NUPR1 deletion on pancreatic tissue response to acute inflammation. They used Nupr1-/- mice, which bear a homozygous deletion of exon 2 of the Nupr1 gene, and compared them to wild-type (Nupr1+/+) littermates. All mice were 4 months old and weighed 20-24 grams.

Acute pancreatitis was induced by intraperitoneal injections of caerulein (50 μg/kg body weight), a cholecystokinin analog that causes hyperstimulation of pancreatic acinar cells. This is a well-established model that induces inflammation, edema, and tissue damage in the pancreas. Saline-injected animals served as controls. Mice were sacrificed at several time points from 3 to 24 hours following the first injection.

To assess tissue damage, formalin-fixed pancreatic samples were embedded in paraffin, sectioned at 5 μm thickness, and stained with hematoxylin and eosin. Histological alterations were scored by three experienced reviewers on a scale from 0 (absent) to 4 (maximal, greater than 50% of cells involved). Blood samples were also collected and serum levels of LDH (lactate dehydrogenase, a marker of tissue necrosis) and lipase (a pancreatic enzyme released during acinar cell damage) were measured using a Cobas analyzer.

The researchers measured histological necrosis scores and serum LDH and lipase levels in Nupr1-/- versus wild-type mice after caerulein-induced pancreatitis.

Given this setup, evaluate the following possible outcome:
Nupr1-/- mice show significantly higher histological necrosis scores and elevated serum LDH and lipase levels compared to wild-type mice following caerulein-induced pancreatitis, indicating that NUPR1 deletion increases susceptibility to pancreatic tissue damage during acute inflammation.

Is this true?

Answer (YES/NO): YES